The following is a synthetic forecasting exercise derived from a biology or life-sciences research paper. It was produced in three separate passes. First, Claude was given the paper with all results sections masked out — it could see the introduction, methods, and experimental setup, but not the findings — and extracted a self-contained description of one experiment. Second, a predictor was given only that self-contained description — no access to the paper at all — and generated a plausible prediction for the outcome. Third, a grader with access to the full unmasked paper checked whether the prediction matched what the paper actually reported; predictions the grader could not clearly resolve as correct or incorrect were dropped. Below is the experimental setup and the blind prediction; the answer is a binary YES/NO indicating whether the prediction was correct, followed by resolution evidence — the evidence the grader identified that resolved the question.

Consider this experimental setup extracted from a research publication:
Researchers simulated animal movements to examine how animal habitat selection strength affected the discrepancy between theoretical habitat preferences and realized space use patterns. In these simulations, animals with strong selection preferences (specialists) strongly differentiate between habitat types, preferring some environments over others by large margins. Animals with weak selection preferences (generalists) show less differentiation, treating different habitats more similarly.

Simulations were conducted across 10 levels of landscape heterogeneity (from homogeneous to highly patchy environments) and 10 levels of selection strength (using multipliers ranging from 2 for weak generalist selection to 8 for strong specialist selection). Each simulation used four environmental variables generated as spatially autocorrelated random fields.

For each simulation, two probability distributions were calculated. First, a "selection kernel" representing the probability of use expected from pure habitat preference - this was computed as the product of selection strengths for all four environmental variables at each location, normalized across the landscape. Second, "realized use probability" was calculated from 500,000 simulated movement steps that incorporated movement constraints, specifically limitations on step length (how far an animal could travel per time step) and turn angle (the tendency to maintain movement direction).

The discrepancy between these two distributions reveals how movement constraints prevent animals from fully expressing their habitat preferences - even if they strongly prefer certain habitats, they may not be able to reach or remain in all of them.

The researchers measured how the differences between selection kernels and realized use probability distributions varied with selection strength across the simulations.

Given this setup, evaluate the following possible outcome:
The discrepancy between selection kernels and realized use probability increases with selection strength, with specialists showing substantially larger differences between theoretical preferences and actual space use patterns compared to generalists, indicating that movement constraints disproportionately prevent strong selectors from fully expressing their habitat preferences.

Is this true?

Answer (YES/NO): YES